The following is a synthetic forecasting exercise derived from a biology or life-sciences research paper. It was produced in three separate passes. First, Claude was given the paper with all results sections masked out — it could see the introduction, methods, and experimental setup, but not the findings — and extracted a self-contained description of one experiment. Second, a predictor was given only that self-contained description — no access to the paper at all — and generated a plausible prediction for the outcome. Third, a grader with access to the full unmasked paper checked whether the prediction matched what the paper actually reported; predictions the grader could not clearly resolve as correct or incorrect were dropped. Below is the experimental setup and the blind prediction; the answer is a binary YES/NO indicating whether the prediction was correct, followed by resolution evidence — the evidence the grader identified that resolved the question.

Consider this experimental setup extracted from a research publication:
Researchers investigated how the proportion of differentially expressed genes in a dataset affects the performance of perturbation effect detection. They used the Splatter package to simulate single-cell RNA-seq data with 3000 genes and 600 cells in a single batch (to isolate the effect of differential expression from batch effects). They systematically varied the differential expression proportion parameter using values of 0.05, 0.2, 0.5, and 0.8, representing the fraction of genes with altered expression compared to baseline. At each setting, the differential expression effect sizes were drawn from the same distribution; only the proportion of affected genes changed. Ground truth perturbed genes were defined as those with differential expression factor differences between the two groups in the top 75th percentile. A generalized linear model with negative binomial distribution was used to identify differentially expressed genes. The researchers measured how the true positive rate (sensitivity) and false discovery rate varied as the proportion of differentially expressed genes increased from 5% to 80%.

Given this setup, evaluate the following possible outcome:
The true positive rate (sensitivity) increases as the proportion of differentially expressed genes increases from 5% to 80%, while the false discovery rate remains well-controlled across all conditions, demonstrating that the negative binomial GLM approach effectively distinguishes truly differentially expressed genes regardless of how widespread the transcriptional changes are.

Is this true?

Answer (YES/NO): NO